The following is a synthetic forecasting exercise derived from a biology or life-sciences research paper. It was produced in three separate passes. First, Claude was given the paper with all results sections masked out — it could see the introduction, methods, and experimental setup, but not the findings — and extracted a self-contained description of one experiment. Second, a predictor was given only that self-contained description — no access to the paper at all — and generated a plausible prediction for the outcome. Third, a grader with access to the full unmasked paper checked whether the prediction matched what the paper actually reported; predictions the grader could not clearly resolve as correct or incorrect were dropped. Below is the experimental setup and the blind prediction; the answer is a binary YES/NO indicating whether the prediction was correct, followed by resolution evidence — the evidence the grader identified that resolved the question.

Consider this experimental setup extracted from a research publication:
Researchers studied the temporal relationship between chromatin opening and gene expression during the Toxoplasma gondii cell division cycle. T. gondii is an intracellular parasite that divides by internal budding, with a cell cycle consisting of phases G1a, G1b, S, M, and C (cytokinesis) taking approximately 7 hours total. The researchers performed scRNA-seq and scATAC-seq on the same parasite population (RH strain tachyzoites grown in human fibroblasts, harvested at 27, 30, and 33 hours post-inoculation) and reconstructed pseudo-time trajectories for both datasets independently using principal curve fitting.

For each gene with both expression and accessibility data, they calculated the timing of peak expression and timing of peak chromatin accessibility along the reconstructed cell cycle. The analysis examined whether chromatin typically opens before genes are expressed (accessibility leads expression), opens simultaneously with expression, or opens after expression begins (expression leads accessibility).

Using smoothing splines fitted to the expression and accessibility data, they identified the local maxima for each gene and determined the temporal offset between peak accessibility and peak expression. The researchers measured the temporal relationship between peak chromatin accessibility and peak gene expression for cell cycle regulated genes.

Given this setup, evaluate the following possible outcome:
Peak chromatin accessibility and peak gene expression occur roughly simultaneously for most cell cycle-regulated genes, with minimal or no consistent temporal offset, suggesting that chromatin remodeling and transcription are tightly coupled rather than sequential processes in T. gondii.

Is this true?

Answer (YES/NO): YES